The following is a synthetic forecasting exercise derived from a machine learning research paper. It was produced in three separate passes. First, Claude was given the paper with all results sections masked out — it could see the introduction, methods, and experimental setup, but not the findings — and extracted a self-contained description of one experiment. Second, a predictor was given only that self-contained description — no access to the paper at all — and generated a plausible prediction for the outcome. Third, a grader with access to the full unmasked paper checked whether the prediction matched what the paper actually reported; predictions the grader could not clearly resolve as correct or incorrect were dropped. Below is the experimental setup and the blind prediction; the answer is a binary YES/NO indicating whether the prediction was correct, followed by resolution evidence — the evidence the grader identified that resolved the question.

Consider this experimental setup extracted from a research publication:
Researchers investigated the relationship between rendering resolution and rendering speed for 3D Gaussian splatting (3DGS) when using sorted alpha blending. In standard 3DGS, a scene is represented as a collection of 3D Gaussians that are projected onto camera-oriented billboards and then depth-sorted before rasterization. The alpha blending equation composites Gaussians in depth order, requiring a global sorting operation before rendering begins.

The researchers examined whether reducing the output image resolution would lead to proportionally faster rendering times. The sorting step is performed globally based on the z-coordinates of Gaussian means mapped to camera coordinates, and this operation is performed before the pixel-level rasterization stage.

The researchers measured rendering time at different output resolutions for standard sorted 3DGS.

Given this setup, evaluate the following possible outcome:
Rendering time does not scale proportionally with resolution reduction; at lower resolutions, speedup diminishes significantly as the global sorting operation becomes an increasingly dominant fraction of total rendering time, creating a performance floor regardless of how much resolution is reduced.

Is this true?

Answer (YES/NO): NO